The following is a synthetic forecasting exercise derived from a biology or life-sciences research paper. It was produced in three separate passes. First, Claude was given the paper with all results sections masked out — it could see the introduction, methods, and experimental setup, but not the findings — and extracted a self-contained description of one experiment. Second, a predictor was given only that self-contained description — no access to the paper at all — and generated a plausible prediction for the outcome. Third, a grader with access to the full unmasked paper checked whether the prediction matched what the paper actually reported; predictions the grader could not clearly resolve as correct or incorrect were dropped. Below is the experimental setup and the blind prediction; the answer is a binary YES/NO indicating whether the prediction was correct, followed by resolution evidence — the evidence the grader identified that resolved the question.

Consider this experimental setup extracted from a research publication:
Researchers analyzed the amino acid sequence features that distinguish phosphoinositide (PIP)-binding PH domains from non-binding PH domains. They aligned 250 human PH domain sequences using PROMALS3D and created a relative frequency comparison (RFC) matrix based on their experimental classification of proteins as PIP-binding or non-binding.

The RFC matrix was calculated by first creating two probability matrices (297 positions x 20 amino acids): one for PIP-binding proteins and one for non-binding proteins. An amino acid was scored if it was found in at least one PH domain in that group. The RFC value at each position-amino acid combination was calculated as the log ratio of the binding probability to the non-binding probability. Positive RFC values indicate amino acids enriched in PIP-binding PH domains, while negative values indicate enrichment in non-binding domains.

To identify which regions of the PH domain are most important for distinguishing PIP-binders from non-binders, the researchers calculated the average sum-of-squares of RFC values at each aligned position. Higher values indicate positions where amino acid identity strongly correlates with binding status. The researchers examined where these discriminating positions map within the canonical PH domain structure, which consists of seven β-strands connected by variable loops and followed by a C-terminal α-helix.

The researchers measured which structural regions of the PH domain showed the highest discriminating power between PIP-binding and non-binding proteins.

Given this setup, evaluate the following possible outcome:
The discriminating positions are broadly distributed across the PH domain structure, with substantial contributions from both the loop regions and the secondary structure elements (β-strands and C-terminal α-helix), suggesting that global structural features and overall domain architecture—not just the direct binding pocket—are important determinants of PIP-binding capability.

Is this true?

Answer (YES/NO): YES